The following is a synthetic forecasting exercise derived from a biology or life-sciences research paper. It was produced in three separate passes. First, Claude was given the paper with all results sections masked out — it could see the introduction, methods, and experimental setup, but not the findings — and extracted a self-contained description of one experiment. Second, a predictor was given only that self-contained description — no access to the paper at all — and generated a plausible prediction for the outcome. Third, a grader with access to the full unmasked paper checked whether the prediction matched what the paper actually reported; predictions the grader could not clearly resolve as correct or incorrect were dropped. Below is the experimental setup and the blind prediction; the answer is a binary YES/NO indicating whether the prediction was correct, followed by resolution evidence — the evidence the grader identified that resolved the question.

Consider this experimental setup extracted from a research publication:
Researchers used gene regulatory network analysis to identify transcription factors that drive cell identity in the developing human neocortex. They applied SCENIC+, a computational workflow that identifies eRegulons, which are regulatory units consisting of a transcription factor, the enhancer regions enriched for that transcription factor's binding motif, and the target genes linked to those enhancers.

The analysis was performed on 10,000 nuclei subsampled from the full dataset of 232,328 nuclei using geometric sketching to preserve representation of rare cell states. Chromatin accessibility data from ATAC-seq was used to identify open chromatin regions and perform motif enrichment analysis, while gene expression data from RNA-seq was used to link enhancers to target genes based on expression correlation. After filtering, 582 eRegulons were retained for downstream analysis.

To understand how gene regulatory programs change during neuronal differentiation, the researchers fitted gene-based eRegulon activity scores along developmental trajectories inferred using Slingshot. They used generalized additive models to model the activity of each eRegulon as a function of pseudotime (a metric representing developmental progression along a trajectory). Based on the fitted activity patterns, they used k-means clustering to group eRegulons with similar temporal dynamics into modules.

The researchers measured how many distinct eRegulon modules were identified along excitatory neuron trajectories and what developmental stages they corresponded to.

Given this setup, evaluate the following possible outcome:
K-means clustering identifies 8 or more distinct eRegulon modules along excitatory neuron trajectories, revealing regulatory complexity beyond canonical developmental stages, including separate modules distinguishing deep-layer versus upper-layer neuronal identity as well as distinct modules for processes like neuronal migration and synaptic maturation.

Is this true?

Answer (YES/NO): NO